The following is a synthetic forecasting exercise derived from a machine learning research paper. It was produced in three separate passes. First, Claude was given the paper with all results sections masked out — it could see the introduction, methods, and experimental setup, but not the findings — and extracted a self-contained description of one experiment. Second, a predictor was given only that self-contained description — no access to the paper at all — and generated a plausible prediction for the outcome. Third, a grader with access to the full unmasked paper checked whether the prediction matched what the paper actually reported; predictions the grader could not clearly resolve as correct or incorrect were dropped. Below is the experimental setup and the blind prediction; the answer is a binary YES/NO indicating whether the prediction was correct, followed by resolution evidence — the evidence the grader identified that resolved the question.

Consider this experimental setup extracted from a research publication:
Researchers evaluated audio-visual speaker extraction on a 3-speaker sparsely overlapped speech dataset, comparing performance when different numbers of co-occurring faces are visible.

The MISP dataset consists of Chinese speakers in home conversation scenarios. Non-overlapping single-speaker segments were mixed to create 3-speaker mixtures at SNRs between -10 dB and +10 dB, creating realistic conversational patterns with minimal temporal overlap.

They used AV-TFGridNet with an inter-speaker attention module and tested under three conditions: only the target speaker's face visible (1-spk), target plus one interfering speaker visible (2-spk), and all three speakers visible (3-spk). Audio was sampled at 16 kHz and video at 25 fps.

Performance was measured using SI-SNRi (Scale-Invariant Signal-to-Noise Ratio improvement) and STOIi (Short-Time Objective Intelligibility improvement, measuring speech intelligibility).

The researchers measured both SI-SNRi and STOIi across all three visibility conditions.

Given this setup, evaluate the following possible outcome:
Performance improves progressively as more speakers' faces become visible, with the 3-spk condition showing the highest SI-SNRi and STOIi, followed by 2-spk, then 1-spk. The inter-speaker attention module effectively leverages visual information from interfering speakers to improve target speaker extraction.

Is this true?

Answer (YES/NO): YES